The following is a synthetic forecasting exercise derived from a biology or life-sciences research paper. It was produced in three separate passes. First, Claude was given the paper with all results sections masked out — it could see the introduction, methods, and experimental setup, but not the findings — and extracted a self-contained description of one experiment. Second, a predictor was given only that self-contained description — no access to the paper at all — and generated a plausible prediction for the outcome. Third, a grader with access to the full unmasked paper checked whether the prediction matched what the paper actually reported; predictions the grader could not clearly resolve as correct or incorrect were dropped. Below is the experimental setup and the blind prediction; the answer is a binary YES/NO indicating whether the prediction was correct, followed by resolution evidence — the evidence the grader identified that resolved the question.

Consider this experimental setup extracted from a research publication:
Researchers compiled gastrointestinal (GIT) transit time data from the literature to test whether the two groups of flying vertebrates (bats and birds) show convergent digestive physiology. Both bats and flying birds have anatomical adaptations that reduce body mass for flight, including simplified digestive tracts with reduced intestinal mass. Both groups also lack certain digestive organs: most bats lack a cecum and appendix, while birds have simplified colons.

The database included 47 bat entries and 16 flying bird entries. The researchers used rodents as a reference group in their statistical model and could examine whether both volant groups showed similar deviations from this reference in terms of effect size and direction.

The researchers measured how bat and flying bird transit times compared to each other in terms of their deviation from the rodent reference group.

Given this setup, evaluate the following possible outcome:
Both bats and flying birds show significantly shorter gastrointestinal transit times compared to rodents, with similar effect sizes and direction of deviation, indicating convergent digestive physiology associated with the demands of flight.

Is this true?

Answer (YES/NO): YES